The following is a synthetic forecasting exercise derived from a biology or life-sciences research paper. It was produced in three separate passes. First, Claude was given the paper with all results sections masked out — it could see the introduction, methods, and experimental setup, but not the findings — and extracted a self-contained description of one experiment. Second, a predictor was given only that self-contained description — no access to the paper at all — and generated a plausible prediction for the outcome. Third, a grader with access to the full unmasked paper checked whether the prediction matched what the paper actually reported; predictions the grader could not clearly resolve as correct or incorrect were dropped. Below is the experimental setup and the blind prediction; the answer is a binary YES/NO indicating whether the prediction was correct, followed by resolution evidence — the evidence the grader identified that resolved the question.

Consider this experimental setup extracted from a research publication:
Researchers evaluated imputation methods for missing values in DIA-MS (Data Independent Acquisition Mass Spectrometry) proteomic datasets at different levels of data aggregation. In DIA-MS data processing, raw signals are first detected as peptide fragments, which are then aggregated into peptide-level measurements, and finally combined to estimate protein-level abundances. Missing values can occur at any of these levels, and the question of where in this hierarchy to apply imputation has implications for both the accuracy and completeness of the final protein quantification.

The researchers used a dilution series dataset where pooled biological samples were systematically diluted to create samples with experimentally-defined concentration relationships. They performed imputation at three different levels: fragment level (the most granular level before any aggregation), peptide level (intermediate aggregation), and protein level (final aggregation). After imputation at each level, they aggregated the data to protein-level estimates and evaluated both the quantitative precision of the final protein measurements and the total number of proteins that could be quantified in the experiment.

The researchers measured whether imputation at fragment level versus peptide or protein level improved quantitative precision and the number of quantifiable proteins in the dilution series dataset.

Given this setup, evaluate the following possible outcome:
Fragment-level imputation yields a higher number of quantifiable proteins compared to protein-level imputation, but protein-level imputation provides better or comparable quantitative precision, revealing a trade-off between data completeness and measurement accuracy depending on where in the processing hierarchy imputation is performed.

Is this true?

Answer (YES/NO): NO